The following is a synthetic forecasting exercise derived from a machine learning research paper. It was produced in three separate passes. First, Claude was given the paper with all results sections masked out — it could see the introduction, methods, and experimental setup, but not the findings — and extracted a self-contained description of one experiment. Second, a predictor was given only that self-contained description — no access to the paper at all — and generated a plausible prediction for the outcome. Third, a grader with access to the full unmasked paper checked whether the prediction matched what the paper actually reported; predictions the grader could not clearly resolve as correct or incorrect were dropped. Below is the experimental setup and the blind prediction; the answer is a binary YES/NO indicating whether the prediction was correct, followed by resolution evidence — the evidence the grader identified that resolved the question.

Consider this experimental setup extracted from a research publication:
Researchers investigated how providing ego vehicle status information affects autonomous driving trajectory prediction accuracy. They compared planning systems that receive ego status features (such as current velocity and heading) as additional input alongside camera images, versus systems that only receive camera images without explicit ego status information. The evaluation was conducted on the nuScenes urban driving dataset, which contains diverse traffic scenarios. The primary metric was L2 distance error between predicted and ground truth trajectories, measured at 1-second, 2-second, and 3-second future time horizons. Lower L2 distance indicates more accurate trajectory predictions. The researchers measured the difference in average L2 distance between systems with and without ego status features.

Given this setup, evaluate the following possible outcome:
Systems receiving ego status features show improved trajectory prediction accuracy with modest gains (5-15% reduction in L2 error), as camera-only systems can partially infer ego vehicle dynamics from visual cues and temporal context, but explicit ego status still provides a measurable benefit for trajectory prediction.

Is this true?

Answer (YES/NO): NO